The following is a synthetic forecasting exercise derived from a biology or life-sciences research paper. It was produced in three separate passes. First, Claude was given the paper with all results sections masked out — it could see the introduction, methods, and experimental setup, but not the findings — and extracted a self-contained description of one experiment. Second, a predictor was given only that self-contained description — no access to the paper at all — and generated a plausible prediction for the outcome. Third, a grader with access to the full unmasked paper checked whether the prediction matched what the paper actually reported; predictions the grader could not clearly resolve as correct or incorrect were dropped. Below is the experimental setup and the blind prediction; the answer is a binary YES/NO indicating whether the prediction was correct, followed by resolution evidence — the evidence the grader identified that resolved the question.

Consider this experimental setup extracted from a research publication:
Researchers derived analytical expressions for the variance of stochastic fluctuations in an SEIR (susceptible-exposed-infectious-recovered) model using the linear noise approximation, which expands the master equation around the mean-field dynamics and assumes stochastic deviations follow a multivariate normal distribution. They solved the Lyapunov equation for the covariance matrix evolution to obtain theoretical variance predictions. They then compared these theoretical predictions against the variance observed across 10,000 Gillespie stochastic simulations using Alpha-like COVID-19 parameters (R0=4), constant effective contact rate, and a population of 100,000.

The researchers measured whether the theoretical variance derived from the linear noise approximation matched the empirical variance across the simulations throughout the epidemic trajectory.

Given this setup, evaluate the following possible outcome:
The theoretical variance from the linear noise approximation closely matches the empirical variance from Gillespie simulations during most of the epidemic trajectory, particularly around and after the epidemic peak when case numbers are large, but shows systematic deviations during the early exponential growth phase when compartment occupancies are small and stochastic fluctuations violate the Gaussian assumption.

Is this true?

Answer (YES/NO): NO